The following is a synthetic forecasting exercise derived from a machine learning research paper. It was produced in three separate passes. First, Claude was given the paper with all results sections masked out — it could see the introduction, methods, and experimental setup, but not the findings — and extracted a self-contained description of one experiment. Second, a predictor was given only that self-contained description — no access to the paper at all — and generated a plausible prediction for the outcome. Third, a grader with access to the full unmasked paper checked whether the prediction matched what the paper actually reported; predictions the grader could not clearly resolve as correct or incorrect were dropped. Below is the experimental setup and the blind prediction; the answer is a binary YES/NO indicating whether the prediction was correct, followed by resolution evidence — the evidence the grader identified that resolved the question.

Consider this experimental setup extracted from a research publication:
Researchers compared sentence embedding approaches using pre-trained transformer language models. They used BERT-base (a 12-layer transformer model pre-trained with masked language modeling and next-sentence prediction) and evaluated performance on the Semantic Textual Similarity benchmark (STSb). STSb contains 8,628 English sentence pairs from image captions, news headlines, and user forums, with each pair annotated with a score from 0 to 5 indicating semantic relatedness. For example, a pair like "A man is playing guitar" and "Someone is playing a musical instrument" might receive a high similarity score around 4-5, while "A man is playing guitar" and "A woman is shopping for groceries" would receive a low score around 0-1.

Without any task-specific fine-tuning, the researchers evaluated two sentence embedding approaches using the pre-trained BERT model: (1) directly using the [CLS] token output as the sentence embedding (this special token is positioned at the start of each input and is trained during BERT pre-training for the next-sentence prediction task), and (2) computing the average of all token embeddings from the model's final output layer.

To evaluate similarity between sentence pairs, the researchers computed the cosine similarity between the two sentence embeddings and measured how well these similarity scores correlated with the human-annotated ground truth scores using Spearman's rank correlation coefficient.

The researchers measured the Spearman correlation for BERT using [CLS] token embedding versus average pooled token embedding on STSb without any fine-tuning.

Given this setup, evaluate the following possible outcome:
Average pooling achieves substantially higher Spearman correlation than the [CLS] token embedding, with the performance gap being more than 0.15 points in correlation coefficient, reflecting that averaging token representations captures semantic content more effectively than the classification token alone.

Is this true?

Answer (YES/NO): YES